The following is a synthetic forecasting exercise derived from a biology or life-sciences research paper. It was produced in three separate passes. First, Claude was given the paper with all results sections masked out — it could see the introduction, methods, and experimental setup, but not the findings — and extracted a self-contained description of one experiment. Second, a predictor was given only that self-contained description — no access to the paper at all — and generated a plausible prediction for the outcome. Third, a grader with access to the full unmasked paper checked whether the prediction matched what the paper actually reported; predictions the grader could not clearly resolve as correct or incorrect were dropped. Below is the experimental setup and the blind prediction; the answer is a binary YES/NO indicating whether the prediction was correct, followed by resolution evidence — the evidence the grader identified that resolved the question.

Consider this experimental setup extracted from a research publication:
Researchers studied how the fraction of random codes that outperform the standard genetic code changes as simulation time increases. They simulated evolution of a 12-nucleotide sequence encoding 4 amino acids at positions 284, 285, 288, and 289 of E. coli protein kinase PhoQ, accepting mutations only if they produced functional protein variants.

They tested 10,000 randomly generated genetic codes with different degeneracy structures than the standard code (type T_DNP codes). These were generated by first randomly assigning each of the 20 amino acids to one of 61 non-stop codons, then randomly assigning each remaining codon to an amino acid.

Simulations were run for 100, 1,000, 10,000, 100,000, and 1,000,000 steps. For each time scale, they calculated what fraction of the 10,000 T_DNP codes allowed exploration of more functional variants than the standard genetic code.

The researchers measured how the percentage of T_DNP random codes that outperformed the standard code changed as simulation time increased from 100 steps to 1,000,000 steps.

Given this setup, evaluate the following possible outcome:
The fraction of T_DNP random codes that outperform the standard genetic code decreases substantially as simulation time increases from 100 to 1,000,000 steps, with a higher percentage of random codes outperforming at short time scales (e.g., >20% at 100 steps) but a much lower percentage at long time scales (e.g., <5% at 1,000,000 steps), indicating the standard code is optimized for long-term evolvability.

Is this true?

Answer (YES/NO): NO